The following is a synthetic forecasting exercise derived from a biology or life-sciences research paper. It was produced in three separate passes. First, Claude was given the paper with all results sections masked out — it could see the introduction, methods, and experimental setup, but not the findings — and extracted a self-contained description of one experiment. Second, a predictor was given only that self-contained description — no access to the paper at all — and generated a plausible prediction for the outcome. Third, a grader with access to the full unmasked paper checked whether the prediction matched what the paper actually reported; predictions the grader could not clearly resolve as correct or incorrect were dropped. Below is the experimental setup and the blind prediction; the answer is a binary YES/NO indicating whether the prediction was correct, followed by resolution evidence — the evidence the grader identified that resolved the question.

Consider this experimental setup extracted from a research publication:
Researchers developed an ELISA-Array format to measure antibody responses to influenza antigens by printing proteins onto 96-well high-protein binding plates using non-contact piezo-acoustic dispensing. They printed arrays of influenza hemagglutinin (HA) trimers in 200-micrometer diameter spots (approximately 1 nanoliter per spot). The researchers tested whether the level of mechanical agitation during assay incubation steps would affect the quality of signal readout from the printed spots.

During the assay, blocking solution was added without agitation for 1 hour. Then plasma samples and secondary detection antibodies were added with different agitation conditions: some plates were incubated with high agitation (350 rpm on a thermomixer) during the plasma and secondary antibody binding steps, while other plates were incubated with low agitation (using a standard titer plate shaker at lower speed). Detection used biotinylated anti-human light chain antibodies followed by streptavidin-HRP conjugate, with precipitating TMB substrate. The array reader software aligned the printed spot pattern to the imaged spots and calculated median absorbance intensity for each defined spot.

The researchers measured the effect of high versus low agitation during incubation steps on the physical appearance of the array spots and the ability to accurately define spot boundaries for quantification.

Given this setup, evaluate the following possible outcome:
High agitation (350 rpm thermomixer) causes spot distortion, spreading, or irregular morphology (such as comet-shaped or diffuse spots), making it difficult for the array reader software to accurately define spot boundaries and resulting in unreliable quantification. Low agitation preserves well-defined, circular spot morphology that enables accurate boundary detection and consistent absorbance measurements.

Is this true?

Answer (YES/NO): YES